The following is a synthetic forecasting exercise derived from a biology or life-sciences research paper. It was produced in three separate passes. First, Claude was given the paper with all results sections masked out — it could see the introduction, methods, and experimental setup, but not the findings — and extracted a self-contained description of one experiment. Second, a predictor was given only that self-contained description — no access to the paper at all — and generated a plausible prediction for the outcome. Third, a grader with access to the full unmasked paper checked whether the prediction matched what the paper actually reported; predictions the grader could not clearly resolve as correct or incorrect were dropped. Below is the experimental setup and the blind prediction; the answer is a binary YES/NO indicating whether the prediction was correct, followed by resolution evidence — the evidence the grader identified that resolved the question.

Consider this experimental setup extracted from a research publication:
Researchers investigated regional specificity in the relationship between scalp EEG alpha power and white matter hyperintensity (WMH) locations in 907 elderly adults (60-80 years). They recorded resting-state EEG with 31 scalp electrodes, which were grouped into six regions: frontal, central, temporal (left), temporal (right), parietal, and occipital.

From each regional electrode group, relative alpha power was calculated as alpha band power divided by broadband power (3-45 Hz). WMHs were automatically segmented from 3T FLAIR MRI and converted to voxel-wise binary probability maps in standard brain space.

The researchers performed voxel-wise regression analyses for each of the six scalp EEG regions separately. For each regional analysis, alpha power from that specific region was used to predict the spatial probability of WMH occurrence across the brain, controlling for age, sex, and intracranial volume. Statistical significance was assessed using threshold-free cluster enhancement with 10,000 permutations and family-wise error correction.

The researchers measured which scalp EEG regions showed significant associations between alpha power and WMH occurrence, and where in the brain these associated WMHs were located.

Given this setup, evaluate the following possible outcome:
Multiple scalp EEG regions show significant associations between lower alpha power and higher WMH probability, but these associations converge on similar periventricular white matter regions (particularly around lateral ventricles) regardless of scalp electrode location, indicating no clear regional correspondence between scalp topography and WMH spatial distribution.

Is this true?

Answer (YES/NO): NO